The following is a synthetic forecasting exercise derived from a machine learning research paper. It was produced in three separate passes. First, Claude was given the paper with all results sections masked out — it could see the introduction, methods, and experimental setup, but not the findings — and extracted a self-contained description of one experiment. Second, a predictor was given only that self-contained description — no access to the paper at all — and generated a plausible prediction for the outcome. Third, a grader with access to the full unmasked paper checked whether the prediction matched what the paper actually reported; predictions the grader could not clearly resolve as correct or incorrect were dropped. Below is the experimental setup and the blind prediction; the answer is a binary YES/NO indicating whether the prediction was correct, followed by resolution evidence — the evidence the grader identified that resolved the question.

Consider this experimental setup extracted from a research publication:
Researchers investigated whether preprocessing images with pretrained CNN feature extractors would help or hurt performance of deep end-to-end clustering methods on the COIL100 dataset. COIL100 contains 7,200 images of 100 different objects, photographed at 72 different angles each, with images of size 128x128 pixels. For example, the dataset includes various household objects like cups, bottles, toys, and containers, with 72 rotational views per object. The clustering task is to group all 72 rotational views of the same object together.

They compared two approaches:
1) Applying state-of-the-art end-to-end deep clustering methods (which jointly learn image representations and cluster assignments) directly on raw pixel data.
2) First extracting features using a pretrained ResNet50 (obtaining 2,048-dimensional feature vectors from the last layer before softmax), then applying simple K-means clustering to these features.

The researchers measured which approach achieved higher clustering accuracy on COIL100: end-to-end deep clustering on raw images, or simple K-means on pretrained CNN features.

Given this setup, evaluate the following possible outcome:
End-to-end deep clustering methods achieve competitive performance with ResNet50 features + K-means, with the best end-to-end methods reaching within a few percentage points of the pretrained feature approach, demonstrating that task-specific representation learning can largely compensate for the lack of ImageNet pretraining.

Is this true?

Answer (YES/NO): NO